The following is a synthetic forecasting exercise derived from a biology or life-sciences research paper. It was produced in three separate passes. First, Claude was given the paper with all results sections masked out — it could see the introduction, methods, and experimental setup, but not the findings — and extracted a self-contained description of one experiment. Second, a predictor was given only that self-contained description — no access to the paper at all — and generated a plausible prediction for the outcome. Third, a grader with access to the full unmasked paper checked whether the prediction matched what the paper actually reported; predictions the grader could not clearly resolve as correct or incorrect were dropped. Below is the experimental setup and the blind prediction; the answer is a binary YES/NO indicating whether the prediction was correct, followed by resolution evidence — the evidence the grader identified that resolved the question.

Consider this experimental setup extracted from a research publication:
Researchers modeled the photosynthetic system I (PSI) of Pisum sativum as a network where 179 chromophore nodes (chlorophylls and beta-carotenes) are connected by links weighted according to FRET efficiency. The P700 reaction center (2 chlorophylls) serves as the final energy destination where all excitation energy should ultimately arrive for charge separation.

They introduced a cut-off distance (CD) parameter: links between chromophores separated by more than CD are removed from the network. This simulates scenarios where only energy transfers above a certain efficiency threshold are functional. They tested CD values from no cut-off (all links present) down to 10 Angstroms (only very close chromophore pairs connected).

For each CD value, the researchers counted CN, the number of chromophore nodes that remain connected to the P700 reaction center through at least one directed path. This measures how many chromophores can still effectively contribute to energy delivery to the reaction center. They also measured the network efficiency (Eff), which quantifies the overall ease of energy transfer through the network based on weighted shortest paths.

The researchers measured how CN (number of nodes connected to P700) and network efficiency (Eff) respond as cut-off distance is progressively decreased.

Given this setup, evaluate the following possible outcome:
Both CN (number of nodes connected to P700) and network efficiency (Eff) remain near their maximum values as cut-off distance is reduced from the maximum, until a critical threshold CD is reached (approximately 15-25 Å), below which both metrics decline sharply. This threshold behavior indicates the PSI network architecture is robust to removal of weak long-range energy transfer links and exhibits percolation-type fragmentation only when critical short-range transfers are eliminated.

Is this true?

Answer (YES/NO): NO